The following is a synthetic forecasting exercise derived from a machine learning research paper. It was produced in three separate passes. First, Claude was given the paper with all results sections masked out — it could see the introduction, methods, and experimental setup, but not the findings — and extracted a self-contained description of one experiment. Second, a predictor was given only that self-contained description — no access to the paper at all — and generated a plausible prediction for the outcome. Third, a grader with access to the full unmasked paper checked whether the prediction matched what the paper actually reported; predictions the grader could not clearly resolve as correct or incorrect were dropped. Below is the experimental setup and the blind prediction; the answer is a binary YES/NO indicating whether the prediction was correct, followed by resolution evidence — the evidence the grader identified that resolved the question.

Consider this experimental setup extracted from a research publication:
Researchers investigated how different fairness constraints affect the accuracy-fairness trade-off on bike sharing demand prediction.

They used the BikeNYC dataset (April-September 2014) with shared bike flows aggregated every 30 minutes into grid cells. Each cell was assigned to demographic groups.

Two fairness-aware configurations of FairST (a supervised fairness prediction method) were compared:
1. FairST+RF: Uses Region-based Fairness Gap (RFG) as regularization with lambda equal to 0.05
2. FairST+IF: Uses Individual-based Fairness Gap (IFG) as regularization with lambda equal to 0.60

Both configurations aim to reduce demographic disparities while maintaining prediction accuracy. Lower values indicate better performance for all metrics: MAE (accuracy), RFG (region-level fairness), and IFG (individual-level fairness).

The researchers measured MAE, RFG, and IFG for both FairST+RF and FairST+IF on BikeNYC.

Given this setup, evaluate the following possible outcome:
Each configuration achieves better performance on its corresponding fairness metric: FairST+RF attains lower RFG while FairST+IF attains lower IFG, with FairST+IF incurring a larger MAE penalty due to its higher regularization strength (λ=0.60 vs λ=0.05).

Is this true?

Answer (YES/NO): NO